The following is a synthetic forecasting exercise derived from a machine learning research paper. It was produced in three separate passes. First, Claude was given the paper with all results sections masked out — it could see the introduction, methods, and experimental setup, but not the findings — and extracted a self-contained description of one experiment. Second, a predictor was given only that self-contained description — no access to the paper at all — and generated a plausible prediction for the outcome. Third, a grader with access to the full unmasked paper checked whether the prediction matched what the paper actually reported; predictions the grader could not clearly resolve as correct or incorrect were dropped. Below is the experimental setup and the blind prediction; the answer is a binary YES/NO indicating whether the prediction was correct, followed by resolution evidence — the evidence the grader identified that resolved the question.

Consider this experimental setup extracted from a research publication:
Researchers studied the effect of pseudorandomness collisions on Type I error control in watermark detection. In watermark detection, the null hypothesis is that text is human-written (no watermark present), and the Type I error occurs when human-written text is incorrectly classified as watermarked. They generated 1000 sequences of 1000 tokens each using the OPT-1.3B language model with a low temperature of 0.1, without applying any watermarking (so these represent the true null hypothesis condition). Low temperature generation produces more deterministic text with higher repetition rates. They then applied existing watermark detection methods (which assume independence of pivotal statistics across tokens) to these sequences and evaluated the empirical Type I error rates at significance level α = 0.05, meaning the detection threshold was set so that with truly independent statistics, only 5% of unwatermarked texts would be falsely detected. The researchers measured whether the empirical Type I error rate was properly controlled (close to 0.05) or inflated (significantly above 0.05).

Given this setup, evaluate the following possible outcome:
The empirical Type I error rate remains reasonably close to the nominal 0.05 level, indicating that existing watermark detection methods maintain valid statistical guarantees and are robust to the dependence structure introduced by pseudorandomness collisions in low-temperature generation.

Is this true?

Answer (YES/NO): NO